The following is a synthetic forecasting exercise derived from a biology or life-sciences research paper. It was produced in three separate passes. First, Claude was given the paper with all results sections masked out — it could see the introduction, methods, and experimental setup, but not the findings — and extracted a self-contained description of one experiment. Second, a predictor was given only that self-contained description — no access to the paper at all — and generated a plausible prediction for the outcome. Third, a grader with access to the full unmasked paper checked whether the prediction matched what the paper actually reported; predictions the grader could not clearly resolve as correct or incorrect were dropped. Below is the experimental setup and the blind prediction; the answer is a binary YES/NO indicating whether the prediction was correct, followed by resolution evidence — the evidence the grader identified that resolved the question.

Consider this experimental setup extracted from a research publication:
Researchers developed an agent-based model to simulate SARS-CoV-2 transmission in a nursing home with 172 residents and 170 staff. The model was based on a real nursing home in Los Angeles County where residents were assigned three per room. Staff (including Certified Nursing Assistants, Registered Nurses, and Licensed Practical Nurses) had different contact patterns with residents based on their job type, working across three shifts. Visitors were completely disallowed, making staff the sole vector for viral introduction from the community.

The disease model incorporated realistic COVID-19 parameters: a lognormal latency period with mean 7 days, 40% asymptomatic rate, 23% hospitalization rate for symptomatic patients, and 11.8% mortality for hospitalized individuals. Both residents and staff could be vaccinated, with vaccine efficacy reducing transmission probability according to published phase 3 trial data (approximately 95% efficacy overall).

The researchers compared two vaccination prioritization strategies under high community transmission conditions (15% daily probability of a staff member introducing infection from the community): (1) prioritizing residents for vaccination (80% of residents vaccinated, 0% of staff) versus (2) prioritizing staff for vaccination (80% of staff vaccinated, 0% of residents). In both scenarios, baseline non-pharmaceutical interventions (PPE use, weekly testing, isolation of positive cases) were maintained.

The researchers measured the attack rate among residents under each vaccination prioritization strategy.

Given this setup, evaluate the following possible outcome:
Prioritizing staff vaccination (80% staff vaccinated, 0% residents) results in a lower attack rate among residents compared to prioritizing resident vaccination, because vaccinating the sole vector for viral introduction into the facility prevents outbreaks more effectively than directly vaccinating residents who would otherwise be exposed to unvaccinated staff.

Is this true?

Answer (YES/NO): YES